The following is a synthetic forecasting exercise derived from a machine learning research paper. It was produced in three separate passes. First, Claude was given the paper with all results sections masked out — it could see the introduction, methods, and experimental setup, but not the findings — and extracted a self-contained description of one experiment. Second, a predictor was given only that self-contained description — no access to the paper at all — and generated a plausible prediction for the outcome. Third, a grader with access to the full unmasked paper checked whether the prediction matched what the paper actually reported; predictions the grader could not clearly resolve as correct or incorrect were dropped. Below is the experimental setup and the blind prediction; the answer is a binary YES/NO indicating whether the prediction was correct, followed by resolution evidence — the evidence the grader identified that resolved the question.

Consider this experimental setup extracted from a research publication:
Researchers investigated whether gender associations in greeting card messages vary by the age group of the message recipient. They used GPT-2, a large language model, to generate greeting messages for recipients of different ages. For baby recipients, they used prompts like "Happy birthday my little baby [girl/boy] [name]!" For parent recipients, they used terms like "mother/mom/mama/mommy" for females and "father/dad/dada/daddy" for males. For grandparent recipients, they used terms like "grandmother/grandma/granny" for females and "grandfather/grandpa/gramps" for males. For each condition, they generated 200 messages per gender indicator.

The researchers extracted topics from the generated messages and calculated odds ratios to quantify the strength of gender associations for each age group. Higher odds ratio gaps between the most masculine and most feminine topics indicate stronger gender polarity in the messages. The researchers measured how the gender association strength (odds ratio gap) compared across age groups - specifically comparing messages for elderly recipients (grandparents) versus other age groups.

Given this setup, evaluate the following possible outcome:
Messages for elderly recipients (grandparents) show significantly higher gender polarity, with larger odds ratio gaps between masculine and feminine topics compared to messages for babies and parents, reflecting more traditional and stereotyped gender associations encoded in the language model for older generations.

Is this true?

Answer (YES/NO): NO